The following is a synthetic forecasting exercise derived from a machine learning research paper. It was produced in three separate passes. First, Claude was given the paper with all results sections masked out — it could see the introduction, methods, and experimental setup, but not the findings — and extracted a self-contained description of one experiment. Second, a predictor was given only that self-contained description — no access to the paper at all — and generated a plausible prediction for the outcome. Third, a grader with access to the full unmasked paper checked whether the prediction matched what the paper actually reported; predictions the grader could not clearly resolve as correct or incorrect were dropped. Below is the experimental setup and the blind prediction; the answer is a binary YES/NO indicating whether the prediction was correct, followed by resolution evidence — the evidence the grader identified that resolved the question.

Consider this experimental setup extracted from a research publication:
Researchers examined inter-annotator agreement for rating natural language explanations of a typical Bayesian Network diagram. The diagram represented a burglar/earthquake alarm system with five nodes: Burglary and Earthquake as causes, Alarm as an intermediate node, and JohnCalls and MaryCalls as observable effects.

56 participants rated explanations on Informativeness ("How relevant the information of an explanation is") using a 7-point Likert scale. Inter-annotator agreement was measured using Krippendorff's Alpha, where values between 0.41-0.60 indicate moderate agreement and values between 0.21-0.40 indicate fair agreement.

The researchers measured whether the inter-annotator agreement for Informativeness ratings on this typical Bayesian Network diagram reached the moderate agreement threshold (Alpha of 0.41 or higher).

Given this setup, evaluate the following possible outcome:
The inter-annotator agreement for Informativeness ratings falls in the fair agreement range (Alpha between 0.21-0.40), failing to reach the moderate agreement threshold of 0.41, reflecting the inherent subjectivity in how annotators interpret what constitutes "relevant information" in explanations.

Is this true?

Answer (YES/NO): NO